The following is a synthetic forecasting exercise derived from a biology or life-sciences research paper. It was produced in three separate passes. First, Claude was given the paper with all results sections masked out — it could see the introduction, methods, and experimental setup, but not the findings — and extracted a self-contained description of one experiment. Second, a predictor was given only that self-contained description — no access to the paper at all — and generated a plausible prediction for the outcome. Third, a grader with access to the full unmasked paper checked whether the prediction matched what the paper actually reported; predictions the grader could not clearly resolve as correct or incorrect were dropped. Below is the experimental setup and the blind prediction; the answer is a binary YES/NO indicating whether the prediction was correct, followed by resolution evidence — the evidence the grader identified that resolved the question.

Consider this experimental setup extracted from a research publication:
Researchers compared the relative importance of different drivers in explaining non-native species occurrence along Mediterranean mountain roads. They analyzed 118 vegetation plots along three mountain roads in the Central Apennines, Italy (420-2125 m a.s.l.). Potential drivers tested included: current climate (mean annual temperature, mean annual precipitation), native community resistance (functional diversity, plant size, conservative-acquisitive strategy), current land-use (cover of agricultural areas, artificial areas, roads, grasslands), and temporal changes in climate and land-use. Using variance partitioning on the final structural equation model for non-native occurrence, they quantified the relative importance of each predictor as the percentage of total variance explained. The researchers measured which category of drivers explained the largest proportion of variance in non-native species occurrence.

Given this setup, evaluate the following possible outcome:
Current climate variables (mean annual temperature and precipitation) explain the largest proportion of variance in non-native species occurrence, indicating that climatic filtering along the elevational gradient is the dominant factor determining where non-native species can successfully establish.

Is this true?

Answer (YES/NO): YES